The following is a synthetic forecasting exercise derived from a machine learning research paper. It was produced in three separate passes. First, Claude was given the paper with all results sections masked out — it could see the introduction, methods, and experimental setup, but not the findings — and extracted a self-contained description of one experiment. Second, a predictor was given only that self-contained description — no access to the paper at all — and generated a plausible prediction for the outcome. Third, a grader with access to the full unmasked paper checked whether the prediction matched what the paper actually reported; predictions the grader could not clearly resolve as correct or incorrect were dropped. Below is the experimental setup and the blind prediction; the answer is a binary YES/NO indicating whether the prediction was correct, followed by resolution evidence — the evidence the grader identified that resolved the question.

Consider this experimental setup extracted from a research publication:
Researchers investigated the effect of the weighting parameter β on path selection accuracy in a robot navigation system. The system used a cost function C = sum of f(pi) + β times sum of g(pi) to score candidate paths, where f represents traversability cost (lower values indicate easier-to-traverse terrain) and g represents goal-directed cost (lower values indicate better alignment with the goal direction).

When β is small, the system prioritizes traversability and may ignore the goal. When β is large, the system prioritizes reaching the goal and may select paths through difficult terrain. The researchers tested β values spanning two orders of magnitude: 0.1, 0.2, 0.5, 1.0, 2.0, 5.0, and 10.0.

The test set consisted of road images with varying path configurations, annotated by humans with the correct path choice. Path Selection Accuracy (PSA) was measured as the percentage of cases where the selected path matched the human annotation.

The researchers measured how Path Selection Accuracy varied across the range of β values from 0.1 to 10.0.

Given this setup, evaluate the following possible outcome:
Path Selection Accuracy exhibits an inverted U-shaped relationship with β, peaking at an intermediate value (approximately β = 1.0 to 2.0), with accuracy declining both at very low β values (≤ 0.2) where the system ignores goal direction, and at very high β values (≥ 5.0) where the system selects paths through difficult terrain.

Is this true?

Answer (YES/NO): YES